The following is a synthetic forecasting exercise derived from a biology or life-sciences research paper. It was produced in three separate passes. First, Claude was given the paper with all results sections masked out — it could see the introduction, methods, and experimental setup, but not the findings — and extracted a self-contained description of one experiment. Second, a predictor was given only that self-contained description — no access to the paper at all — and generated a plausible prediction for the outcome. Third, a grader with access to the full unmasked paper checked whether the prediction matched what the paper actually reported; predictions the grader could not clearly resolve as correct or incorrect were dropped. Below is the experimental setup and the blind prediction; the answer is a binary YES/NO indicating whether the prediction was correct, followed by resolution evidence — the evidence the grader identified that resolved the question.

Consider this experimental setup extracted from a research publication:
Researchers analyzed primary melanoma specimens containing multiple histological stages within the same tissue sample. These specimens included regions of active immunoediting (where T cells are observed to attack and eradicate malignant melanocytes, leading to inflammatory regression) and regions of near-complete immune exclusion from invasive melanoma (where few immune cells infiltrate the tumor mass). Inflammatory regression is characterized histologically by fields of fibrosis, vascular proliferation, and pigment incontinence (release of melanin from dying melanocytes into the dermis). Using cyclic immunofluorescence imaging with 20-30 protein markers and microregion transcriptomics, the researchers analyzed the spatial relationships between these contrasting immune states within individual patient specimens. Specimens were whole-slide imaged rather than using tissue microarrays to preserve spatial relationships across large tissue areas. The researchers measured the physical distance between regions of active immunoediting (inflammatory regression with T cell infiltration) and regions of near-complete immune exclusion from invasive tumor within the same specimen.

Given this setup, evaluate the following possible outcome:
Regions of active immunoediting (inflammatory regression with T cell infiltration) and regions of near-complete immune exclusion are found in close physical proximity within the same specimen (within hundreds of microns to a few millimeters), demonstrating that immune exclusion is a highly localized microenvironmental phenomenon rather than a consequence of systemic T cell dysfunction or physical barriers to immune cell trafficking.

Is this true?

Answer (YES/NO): YES